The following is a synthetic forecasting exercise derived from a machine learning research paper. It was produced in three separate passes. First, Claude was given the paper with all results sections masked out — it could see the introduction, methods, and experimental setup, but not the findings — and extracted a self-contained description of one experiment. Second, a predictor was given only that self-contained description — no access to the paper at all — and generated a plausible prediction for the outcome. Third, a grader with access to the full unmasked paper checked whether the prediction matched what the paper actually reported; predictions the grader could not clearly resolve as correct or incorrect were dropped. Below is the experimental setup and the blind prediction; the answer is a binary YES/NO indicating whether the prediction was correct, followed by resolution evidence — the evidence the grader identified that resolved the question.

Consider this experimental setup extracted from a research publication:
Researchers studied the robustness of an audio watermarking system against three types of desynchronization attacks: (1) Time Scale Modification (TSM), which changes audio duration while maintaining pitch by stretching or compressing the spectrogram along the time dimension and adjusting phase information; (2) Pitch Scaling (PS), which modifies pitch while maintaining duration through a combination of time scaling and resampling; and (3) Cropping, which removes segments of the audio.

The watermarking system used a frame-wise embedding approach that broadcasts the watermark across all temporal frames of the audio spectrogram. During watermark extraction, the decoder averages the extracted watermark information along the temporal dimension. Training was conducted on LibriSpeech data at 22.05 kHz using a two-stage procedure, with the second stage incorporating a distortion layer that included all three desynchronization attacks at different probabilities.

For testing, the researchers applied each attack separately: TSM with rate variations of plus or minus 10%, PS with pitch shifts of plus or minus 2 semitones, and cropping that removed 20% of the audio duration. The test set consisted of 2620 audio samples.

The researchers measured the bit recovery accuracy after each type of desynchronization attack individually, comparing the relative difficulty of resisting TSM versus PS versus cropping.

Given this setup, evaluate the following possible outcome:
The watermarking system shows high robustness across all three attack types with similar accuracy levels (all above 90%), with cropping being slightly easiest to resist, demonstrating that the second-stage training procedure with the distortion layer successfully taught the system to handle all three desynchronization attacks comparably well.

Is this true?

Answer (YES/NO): YES